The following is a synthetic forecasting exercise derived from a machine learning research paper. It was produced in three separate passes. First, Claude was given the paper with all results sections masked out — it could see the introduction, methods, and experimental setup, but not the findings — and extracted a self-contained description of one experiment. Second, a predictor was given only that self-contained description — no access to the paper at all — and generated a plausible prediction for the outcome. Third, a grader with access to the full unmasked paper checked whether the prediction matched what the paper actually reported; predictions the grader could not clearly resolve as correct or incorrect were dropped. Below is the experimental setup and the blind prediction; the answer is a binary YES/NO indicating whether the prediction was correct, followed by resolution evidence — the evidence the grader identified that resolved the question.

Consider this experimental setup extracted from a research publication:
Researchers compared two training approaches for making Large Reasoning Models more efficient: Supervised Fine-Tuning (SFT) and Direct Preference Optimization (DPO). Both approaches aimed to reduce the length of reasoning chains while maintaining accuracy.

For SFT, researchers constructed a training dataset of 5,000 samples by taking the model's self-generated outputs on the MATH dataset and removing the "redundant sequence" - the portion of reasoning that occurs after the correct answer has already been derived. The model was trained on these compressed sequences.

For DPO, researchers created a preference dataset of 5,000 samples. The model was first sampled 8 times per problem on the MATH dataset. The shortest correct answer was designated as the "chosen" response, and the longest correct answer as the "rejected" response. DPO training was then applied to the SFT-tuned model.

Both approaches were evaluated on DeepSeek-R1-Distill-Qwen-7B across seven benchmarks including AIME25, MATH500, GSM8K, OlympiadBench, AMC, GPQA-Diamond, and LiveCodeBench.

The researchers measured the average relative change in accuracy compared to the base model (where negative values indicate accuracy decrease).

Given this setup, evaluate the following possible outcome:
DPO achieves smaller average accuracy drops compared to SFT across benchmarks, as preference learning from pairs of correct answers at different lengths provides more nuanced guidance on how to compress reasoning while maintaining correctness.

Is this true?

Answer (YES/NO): NO